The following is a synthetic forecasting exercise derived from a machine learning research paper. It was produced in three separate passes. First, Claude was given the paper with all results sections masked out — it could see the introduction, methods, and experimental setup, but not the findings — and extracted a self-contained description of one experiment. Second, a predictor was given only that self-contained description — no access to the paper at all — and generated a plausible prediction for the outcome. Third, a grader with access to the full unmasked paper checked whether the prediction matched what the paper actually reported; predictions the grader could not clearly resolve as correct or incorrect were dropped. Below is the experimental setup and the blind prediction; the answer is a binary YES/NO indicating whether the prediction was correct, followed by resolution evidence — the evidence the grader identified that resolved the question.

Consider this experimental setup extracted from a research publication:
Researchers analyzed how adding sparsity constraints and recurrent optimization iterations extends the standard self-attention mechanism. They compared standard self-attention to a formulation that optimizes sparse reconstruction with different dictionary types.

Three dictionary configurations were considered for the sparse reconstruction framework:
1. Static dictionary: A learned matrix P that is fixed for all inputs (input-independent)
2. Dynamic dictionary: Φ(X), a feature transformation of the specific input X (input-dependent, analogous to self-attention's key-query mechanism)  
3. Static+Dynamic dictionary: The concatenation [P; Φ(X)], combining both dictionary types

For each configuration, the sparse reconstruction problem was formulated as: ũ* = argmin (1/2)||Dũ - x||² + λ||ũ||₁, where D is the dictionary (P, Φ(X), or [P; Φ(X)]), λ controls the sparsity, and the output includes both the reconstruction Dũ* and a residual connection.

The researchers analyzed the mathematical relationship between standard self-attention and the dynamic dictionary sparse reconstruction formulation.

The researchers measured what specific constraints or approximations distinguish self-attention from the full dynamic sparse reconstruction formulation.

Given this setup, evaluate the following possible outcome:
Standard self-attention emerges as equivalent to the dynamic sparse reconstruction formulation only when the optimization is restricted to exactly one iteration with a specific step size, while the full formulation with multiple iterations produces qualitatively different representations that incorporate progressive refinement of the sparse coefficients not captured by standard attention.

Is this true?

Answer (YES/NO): NO